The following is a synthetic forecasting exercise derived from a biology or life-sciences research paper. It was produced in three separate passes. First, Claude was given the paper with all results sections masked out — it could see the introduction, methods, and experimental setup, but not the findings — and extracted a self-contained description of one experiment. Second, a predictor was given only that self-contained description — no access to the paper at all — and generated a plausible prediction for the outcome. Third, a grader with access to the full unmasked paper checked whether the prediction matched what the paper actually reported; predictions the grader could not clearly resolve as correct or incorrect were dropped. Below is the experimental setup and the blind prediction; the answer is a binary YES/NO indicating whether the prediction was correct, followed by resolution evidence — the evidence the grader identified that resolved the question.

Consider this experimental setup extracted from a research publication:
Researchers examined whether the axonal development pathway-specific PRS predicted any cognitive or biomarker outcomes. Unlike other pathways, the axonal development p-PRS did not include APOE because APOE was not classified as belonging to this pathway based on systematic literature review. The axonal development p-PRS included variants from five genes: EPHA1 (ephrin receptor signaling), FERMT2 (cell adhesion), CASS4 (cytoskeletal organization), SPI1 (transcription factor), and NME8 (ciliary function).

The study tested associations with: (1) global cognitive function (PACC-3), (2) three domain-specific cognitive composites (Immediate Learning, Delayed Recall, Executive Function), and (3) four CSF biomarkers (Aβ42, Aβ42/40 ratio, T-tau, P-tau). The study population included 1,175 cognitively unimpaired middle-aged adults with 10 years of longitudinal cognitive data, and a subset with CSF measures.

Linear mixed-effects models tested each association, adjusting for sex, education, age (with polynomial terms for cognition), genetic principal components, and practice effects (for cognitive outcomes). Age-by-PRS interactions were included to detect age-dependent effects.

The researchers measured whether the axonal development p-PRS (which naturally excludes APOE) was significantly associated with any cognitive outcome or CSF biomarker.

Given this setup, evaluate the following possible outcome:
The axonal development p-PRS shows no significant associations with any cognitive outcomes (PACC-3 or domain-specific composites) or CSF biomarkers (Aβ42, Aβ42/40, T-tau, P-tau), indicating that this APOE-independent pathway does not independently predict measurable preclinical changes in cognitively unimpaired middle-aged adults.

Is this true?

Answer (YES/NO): NO